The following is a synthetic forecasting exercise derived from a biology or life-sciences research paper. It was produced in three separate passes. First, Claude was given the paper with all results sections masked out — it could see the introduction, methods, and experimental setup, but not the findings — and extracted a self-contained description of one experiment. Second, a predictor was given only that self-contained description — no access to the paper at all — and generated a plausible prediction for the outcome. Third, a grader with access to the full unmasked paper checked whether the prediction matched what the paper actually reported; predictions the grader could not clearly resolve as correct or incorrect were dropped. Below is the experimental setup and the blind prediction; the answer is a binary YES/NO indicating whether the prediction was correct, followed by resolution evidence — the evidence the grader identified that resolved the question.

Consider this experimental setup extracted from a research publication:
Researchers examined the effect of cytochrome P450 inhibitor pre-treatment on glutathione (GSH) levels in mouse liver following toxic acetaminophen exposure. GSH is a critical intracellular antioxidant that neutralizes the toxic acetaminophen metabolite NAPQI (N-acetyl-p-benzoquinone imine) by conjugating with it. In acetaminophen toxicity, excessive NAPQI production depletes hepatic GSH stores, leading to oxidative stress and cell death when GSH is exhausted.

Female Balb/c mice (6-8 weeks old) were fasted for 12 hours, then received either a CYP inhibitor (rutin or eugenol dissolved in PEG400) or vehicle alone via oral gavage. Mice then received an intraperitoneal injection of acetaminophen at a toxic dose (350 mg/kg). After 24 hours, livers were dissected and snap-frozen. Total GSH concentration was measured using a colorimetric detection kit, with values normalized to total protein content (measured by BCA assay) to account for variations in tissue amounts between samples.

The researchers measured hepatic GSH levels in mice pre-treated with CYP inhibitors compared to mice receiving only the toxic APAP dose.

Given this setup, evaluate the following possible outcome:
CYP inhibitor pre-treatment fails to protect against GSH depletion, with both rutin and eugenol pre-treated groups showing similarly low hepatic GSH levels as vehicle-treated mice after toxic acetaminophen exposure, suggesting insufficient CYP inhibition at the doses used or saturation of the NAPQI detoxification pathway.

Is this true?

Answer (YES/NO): NO